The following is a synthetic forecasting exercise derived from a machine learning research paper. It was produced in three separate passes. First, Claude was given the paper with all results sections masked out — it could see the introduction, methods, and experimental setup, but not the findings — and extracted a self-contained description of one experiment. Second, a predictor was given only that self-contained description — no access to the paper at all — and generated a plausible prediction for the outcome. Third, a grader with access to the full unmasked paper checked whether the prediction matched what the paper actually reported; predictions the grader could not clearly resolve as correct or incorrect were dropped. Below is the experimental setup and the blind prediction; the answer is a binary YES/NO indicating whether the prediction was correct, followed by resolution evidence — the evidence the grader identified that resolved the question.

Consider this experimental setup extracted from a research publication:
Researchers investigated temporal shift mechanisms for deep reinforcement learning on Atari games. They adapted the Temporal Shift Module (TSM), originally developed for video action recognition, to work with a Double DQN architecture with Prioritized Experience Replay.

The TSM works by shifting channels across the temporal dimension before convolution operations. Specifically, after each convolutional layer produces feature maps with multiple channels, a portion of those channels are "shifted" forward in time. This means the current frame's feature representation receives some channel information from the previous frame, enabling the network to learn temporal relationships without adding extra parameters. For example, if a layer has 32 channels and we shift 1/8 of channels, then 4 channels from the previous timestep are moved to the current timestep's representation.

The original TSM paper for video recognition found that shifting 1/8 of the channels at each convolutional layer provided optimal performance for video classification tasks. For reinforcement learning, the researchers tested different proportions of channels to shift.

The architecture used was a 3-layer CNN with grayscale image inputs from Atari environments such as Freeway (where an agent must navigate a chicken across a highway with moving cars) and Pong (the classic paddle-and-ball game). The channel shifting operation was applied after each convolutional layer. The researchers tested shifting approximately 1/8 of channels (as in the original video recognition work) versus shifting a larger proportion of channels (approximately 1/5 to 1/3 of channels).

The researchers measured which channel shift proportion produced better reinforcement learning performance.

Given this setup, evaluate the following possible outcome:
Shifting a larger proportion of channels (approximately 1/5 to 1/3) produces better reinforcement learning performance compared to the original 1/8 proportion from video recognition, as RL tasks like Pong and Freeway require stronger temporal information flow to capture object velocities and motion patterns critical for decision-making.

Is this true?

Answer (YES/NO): YES